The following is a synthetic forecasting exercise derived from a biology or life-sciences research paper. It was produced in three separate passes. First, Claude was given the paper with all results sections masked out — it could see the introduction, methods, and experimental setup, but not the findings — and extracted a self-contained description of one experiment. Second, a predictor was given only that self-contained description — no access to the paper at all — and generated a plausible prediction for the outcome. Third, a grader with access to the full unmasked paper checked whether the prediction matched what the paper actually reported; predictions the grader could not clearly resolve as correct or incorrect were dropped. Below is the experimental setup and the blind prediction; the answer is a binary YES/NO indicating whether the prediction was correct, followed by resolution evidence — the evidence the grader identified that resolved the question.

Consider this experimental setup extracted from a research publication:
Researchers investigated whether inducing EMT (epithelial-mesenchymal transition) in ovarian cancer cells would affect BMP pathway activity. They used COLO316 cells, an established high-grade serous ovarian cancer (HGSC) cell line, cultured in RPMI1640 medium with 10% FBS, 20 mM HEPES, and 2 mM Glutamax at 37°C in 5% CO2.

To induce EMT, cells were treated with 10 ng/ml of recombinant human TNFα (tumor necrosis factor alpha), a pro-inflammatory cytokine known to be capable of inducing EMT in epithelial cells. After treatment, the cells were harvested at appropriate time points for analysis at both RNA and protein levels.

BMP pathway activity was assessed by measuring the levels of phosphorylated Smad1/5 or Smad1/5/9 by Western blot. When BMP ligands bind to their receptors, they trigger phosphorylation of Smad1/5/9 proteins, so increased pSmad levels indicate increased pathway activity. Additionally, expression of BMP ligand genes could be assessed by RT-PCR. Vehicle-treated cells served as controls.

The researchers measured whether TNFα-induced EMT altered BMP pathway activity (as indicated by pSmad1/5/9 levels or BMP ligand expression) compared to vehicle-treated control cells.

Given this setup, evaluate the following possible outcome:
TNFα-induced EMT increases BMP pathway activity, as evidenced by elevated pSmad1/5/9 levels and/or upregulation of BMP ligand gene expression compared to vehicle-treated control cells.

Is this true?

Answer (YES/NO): YES